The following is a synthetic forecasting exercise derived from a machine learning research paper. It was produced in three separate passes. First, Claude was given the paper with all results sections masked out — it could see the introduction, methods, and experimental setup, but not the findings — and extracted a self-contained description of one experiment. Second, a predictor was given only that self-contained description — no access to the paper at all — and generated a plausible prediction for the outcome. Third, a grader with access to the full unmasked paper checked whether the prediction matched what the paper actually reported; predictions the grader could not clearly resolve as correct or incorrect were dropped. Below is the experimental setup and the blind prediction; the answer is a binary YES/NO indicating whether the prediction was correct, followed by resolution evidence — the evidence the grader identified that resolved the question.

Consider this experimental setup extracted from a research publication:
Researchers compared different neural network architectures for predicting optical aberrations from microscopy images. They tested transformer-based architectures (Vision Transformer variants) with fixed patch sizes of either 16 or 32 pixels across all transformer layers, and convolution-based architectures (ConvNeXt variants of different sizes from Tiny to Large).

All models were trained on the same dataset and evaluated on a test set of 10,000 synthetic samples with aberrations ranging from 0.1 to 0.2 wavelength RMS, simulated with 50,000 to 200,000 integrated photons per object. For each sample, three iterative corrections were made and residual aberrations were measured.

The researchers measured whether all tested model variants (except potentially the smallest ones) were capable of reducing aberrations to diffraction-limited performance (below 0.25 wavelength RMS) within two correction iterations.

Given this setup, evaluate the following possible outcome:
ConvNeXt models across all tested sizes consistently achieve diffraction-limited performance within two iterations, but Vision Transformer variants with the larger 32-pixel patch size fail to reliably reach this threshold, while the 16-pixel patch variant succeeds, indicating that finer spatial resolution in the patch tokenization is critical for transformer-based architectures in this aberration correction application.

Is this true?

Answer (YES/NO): NO